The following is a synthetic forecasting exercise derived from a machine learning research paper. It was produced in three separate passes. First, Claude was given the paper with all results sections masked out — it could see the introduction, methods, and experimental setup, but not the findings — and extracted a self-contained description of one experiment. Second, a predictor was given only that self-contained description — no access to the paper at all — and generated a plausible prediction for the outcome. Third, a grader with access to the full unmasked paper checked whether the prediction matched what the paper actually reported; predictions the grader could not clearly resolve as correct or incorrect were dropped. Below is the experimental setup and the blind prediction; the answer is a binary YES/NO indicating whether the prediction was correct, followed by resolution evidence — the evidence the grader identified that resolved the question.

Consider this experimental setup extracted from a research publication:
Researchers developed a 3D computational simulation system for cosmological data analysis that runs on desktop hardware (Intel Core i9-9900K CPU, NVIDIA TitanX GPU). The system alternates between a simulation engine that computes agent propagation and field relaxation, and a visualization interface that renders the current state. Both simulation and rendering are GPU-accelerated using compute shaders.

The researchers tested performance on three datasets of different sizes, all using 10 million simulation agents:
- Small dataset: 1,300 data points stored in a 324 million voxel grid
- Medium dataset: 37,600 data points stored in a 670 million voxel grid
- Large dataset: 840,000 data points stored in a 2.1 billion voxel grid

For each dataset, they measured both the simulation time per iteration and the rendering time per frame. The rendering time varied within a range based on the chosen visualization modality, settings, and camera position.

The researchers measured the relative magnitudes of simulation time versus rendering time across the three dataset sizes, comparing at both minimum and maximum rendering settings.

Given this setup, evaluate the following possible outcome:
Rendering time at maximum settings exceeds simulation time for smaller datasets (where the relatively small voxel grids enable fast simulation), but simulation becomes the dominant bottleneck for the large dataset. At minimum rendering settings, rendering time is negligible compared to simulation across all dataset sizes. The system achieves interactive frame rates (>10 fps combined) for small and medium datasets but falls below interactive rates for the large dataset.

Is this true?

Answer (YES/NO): NO